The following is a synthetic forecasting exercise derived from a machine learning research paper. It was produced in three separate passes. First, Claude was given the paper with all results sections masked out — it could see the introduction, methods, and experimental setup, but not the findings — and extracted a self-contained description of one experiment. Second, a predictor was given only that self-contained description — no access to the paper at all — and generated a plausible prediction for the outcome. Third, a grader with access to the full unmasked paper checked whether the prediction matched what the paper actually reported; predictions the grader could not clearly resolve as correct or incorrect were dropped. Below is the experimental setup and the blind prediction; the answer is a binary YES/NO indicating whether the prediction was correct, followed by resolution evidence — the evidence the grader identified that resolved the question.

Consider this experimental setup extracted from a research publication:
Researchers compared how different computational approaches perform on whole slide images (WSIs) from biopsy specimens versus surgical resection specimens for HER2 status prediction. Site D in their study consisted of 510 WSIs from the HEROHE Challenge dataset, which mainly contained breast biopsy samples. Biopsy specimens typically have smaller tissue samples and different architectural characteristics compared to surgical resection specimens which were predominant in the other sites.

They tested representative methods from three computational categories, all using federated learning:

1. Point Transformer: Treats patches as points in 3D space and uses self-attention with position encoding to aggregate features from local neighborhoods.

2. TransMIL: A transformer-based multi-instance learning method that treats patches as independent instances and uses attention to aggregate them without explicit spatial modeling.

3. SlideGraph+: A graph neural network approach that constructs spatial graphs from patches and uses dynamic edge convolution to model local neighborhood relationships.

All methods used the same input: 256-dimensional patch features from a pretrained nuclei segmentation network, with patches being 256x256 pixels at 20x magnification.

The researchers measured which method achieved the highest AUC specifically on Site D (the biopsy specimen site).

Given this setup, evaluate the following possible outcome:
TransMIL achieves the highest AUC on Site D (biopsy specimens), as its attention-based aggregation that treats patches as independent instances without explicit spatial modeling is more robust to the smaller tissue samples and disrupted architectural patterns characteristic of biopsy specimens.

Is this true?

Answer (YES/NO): NO